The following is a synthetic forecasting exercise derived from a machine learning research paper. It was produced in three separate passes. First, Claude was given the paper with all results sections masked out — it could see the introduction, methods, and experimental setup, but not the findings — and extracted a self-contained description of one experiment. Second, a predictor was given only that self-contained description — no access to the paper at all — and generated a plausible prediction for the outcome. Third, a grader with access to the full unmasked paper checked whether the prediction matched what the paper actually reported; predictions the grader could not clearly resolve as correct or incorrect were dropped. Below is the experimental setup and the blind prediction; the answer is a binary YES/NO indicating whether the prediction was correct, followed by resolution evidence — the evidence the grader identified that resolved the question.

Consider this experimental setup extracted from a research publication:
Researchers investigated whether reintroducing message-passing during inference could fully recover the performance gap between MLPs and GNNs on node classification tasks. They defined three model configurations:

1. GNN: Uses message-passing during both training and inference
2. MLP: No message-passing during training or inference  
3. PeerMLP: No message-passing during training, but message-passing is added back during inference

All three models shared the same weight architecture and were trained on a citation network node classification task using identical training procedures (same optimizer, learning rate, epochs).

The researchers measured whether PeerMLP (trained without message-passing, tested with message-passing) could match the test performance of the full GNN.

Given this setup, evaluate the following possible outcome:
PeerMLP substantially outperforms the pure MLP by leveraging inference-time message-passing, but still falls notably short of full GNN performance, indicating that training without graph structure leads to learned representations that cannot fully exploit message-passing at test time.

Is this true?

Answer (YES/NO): YES